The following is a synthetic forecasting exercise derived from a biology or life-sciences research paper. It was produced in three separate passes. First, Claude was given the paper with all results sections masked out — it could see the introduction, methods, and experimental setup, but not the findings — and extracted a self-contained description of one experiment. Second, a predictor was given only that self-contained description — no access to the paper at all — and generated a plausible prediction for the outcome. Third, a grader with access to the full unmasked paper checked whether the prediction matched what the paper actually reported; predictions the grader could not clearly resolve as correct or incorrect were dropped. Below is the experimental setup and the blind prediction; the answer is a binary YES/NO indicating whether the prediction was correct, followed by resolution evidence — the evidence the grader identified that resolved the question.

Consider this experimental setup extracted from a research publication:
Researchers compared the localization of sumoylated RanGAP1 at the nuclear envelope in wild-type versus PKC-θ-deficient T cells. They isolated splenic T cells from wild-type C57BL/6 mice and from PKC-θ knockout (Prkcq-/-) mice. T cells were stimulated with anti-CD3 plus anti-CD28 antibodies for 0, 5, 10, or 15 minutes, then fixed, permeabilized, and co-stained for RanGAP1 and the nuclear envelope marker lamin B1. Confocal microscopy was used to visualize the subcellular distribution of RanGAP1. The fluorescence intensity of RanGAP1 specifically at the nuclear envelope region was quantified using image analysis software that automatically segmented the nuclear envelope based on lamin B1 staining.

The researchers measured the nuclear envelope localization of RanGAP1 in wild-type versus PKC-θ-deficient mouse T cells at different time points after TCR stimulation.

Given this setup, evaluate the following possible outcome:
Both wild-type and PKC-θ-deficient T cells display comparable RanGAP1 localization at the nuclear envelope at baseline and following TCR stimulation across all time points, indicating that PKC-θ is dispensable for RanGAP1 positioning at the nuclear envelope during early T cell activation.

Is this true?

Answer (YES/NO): NO